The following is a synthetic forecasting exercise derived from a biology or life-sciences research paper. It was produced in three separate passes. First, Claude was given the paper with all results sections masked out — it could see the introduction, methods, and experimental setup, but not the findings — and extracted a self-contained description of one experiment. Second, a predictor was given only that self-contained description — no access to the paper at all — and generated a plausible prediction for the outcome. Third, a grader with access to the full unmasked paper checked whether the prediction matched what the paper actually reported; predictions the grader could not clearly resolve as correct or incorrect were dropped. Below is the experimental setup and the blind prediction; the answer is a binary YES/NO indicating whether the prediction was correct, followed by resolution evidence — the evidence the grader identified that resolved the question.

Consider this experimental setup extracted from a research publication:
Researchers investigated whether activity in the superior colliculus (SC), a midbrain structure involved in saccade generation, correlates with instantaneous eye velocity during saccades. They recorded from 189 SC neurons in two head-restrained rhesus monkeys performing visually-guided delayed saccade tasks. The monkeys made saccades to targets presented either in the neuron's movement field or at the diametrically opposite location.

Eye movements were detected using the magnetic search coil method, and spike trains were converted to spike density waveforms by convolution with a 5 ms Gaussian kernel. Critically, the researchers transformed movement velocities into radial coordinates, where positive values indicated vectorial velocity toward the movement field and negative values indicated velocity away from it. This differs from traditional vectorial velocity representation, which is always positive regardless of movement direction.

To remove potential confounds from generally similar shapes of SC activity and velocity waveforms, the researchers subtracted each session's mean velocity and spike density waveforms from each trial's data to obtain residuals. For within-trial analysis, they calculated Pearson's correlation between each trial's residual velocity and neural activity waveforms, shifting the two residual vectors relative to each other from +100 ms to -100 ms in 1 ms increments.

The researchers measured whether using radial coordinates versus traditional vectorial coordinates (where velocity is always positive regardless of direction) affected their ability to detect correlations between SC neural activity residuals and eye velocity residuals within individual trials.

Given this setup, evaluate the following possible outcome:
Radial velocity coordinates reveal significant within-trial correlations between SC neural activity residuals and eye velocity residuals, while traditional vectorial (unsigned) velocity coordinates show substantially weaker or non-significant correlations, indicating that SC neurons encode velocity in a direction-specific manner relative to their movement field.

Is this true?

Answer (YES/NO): YES